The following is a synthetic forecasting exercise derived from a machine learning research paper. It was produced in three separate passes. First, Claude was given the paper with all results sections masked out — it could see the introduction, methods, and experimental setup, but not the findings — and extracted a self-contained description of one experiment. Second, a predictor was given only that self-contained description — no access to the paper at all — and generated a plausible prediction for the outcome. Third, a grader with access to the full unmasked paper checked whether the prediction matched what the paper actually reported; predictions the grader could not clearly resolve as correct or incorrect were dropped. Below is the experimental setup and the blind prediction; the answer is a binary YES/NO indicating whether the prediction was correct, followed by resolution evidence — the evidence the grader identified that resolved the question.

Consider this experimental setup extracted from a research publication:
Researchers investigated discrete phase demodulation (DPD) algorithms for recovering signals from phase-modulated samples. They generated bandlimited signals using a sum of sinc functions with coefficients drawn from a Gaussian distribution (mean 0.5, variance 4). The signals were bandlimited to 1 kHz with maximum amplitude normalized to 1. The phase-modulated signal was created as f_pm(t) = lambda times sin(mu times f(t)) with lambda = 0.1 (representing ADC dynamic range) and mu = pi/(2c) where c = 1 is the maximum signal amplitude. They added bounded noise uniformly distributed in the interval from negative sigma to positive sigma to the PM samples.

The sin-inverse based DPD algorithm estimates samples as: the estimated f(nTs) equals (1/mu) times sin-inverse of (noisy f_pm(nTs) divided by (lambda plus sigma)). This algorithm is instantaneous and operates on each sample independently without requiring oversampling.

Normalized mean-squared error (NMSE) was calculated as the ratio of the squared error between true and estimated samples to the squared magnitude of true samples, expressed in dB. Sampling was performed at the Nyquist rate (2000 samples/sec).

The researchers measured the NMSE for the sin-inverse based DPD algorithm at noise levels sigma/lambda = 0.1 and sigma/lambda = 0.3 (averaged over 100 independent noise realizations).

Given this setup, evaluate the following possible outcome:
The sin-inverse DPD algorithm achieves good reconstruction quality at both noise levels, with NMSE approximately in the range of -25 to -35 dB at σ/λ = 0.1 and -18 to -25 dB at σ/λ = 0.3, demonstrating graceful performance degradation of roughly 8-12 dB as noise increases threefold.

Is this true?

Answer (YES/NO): NO